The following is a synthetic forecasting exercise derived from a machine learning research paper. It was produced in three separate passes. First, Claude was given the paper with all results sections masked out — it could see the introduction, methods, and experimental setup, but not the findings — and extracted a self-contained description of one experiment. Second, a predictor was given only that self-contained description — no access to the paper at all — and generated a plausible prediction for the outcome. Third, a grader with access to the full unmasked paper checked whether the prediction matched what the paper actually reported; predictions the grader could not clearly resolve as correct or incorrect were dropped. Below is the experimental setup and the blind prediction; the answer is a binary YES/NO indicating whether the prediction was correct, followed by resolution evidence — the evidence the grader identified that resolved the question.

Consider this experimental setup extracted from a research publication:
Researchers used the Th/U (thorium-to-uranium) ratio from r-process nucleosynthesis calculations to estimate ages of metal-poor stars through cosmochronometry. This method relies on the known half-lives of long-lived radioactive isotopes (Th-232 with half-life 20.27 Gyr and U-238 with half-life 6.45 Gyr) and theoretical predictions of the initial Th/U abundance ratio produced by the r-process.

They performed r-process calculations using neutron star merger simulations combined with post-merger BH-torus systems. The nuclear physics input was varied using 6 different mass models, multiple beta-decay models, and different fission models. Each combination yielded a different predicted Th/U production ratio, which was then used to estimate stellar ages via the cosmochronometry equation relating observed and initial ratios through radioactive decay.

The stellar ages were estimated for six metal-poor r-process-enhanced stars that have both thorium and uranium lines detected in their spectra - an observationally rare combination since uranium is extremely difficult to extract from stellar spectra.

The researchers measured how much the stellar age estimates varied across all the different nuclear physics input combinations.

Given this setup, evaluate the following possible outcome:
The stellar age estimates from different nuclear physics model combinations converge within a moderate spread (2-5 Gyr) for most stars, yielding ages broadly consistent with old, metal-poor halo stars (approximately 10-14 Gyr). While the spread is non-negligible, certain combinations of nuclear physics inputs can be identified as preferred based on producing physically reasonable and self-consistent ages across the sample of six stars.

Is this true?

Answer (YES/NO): NO